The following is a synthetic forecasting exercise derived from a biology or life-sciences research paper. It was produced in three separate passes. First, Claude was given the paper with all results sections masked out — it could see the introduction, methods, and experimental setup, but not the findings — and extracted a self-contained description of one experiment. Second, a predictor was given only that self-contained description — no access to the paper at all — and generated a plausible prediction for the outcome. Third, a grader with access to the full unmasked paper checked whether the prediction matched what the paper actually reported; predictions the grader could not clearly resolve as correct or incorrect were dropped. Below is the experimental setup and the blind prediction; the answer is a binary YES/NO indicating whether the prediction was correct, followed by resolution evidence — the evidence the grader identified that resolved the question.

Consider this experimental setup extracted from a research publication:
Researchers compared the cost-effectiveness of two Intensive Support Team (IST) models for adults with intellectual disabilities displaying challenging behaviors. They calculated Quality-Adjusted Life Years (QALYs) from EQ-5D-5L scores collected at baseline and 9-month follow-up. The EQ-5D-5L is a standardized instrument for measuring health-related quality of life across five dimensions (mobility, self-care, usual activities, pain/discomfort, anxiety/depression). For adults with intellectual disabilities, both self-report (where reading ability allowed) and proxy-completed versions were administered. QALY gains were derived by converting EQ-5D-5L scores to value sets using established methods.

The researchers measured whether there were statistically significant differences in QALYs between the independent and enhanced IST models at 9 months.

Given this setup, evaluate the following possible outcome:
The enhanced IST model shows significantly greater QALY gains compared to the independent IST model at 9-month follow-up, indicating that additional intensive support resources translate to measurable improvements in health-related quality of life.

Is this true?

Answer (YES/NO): NO